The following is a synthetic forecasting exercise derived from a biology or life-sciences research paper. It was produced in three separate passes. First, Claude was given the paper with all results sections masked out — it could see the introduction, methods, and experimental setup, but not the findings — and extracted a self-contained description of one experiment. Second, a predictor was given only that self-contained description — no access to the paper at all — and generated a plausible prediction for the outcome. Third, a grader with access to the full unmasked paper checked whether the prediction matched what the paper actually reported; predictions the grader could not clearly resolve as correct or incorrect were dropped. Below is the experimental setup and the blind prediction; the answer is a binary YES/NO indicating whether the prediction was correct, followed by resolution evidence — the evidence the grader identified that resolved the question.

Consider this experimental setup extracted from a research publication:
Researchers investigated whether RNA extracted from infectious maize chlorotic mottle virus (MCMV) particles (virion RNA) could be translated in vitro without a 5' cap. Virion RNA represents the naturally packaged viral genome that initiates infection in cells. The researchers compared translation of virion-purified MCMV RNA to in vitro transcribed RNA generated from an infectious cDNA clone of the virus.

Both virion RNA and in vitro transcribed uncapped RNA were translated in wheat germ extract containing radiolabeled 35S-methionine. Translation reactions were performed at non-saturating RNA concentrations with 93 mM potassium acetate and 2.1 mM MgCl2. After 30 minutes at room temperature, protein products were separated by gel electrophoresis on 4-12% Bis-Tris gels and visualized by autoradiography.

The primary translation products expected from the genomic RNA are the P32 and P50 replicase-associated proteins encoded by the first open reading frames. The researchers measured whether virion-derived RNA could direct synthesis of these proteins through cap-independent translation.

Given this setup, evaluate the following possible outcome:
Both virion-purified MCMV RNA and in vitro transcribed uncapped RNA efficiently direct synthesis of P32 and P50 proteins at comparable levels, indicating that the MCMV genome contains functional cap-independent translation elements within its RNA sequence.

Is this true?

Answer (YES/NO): NO